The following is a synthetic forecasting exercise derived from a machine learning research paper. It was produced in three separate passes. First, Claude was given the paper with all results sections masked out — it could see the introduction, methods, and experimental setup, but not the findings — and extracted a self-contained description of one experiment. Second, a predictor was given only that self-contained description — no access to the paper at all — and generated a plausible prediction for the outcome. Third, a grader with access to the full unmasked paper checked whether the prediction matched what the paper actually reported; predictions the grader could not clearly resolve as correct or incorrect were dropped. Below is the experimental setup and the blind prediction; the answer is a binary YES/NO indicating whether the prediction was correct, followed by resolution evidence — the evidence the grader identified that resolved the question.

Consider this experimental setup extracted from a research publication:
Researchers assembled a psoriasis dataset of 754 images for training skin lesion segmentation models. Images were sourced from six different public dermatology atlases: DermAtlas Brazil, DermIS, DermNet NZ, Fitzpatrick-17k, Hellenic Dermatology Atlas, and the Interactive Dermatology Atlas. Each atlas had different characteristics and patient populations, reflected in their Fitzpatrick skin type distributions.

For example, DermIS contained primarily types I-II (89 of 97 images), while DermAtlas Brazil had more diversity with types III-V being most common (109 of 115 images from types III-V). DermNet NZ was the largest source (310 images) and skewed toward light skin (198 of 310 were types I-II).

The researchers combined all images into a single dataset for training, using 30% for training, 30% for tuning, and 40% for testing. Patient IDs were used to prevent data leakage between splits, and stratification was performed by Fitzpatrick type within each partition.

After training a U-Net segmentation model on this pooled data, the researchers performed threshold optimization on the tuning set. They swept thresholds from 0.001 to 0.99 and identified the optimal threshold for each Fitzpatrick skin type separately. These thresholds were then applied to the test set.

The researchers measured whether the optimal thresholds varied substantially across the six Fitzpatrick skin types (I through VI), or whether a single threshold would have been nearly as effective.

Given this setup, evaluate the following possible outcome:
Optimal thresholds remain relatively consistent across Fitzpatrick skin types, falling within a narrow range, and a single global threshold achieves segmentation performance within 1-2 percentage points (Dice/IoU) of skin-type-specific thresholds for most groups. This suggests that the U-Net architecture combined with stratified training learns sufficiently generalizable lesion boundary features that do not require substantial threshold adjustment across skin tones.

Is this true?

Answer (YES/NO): NO